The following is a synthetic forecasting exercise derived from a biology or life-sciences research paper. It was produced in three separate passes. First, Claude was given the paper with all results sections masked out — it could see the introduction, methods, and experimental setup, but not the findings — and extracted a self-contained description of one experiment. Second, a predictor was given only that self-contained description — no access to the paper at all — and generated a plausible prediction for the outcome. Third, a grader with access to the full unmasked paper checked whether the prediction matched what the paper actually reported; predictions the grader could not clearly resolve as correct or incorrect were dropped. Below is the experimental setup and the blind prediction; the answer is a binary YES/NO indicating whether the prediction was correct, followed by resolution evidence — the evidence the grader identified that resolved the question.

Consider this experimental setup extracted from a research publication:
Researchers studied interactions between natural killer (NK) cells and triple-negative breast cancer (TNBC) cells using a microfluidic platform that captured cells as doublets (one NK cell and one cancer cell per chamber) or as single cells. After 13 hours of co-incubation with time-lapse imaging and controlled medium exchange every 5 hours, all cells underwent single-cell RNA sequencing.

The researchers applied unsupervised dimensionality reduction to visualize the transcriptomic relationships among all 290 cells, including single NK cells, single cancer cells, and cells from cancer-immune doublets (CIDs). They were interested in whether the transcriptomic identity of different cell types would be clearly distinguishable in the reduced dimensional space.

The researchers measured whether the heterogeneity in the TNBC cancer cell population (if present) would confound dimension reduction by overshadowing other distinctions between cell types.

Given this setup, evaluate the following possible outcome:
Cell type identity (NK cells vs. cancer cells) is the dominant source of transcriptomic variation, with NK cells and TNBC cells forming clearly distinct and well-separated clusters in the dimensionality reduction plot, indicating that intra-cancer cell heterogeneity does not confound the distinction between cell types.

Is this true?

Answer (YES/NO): NO